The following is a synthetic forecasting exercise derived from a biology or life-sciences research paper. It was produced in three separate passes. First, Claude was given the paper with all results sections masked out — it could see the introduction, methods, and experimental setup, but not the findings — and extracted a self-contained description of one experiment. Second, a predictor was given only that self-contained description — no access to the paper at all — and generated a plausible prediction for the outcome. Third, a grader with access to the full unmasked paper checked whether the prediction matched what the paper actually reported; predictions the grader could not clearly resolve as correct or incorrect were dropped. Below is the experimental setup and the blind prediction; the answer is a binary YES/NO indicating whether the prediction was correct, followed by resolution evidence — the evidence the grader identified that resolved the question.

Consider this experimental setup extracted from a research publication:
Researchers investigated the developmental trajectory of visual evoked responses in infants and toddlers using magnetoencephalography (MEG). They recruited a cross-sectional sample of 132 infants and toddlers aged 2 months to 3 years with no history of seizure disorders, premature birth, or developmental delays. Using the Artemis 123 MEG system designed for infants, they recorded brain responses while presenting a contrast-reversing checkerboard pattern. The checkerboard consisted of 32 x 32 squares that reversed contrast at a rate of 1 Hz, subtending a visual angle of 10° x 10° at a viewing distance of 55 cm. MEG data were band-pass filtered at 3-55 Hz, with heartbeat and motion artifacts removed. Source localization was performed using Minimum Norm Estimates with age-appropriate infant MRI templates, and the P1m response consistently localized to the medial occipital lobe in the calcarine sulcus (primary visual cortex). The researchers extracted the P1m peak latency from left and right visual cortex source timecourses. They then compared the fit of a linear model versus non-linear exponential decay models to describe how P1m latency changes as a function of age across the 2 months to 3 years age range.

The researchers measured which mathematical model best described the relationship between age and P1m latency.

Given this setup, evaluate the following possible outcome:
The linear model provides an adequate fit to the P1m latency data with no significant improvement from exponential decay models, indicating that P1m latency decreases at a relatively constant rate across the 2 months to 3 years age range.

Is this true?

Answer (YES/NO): NO